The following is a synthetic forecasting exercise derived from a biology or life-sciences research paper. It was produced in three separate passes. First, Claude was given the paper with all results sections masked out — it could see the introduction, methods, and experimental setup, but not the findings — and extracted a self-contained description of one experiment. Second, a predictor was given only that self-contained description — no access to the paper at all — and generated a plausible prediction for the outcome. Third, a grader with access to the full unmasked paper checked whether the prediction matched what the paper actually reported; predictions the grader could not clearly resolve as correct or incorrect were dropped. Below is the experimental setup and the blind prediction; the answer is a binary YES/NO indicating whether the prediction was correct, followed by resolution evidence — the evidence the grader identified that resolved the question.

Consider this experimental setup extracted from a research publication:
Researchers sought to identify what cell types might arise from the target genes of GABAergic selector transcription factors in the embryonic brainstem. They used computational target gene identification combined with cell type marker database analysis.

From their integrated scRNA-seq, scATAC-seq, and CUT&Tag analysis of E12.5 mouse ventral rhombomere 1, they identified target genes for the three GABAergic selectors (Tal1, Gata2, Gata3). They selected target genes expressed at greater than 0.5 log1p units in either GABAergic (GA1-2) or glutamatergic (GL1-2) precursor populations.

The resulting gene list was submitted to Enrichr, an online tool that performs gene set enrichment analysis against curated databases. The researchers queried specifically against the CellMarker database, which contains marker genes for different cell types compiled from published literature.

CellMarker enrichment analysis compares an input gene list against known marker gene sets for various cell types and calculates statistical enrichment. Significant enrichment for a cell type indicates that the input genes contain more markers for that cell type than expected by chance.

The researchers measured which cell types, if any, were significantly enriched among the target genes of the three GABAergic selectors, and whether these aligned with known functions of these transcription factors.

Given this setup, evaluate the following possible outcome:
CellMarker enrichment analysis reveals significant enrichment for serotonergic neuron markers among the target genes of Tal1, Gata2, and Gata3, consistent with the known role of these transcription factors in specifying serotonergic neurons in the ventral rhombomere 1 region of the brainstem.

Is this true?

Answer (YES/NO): NO